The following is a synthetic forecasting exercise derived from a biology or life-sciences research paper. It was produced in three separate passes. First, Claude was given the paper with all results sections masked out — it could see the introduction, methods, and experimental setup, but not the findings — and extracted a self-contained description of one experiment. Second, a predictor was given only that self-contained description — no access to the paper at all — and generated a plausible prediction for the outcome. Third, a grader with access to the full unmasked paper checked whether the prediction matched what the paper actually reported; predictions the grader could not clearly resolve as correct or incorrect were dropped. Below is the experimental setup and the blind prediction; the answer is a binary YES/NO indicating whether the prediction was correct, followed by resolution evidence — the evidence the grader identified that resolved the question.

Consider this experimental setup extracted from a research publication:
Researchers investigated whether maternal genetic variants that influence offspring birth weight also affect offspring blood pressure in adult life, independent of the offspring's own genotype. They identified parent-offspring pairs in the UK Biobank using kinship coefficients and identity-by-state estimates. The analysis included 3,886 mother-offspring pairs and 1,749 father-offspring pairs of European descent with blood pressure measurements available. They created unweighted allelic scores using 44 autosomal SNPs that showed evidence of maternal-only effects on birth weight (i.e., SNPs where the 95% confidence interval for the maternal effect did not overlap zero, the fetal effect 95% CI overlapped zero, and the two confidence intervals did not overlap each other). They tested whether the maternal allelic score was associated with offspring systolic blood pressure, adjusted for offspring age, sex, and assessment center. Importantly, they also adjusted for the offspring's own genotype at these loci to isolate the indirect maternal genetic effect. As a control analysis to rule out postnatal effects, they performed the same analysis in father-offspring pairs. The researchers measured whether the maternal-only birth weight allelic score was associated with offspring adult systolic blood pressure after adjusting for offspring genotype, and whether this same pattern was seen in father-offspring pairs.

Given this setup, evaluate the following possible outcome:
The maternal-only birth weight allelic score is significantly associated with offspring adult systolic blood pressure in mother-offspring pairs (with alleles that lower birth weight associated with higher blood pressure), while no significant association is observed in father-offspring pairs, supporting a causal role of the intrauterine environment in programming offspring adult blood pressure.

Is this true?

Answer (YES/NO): NO